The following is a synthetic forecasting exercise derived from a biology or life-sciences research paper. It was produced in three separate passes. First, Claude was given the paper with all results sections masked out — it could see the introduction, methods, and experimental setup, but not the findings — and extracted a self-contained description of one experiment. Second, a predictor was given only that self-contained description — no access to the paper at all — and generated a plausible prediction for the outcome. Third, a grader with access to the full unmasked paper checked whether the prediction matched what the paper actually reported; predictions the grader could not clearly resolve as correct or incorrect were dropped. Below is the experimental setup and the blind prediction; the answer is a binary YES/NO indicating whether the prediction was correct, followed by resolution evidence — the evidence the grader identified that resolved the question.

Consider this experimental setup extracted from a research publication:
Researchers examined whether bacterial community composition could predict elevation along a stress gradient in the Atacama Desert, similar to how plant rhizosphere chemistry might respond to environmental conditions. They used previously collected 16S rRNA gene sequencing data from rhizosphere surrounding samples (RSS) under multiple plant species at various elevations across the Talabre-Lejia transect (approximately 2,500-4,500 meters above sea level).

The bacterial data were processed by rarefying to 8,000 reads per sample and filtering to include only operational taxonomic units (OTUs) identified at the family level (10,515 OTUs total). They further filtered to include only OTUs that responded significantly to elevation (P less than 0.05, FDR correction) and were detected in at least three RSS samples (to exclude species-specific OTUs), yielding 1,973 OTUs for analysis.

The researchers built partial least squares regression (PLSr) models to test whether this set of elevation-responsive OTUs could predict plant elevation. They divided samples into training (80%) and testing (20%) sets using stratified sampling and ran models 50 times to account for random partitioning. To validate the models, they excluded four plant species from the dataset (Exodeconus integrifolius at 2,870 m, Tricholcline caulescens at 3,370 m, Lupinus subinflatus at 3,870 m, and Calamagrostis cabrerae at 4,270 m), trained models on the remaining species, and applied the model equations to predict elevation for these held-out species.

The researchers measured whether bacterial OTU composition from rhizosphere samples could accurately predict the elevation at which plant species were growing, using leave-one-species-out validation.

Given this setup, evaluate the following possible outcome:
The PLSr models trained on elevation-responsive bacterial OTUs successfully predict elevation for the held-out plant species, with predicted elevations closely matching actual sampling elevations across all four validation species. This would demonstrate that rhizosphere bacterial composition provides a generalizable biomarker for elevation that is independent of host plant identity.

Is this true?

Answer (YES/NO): YES